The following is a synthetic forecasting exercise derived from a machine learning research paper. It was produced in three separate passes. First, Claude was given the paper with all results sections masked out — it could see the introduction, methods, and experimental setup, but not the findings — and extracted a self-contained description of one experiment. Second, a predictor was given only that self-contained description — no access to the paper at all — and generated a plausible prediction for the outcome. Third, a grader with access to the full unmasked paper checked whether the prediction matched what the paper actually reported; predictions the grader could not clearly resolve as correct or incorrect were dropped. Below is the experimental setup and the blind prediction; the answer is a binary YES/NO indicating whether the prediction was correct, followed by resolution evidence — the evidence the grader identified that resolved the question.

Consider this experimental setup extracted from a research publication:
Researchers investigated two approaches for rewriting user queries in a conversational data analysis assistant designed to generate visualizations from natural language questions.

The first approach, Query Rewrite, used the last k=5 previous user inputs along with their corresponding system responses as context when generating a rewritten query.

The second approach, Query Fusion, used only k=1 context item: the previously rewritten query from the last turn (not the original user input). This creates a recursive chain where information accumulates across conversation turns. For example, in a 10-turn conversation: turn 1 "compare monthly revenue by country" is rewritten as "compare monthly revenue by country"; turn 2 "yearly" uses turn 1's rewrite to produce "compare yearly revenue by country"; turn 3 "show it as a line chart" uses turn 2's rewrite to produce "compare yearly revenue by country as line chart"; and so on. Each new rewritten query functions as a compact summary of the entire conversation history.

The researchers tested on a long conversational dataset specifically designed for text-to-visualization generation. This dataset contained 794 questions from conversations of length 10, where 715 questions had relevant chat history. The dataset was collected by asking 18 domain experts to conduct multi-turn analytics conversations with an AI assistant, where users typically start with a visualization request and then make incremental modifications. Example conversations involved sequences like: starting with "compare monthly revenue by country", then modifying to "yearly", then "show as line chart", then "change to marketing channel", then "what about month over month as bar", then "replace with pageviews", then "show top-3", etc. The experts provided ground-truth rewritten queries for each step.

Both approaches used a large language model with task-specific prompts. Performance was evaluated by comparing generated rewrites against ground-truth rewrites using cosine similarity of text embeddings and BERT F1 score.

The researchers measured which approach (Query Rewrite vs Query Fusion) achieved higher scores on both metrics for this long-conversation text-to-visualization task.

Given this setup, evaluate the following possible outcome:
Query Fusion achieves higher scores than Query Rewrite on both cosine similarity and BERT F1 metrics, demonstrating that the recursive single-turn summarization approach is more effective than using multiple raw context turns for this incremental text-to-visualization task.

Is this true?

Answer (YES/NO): YES